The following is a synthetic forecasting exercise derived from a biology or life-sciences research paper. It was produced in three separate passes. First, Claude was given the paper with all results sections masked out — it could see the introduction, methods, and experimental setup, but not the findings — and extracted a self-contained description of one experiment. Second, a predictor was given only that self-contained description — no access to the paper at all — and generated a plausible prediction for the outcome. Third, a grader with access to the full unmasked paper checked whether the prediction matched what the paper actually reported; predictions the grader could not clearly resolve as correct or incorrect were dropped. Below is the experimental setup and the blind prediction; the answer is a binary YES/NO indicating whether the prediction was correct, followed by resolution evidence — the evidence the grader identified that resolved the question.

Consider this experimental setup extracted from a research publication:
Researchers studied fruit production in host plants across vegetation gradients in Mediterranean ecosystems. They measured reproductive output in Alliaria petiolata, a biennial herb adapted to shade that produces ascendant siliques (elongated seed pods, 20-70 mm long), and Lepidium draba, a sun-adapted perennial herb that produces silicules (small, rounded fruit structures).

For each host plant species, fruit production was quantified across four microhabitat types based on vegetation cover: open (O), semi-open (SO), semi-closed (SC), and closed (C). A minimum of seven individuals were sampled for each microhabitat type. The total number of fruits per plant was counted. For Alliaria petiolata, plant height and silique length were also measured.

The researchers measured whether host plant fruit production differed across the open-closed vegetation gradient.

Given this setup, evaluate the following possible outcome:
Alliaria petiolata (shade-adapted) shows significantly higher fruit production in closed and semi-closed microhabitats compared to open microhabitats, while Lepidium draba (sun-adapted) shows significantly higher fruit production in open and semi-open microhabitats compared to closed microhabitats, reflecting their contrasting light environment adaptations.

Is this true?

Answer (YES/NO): YES